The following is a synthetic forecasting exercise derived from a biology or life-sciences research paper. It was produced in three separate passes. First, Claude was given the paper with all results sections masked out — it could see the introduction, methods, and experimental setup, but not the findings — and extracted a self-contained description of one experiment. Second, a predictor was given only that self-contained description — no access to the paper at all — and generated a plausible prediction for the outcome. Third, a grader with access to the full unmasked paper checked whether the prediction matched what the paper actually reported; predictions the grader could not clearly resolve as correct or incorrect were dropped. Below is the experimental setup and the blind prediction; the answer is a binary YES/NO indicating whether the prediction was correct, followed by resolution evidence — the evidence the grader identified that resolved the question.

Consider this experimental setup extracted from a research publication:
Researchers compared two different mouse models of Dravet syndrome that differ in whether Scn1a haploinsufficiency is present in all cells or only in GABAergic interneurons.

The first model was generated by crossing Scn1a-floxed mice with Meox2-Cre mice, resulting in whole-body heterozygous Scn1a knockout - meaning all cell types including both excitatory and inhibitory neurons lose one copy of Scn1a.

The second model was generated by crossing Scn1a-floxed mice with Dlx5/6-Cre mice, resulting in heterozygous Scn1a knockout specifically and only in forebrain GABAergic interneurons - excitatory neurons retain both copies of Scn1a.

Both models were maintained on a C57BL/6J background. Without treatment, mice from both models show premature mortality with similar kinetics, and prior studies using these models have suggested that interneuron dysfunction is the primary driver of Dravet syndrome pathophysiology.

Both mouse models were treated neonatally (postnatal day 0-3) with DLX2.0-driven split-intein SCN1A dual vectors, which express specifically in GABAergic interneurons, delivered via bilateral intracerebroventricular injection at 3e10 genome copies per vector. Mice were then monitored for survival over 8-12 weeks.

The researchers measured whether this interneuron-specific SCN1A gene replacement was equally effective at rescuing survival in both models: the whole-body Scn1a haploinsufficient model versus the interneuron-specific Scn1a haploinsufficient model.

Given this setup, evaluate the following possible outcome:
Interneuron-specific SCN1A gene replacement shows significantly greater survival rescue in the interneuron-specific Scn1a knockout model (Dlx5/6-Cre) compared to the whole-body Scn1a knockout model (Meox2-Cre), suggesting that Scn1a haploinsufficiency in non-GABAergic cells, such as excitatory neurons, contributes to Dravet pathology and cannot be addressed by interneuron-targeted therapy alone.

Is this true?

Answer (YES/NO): NO